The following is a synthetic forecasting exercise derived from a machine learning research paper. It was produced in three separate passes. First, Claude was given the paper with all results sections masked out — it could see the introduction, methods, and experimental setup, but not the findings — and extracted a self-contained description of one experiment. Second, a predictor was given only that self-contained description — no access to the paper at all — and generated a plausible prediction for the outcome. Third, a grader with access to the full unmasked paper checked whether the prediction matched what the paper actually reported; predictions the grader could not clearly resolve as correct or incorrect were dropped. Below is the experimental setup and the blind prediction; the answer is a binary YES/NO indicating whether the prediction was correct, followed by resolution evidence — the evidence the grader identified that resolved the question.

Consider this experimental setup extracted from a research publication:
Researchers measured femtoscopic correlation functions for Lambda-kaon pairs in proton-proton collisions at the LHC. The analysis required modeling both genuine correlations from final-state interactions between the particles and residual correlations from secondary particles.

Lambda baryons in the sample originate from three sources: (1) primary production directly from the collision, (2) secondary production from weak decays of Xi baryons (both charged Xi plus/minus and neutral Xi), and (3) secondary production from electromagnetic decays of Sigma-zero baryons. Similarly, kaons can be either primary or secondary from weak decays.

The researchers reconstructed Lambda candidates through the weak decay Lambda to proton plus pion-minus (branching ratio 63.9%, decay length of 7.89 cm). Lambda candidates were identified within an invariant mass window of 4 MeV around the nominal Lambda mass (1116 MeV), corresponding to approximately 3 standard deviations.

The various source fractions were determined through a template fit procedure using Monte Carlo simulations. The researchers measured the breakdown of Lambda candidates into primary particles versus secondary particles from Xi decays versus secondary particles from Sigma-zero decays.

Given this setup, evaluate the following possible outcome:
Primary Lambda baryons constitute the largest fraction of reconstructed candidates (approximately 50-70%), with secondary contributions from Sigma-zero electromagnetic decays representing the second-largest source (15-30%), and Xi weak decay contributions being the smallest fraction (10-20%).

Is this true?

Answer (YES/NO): NO